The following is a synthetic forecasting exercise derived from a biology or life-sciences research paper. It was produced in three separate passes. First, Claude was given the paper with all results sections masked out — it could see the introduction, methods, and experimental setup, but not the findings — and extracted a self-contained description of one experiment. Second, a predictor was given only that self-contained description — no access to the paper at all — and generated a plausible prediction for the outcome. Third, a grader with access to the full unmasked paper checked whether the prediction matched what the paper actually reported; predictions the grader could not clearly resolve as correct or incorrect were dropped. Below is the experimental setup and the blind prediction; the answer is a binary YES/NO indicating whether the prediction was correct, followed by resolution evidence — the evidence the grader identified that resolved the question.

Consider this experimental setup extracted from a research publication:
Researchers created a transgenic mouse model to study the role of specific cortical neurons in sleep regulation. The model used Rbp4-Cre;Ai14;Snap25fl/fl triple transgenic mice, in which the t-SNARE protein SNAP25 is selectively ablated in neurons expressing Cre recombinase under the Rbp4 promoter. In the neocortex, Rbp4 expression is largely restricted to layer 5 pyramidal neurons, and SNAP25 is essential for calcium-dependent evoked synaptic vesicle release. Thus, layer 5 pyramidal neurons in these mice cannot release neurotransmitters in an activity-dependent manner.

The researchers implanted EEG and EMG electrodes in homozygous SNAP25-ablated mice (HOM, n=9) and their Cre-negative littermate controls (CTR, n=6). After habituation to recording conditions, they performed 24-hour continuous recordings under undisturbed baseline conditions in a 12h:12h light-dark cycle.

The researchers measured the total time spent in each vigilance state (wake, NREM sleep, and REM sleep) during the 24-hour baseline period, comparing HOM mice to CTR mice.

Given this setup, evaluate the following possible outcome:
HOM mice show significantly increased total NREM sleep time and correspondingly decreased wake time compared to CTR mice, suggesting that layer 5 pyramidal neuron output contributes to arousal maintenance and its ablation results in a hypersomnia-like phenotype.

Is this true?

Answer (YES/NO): NO